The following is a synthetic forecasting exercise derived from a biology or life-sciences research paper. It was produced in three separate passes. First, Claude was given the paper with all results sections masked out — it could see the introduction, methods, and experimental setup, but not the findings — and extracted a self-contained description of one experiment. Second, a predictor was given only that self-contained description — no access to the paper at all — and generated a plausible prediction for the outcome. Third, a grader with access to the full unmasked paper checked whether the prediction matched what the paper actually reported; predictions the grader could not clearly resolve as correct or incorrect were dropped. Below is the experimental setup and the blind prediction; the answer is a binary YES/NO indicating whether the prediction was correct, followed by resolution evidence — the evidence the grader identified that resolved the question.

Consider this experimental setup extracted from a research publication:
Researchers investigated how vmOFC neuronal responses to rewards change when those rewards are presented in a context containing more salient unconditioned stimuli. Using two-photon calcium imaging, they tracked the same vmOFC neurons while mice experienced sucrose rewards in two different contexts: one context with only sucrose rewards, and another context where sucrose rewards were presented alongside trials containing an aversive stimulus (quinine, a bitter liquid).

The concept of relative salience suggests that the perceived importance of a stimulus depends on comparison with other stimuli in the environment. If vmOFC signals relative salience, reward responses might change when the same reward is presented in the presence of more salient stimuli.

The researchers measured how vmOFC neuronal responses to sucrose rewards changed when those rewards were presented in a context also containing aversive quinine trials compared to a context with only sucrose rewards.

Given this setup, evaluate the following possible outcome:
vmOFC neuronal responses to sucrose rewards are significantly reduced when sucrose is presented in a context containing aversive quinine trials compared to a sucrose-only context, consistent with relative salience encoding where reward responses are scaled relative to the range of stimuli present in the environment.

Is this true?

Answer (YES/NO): YES